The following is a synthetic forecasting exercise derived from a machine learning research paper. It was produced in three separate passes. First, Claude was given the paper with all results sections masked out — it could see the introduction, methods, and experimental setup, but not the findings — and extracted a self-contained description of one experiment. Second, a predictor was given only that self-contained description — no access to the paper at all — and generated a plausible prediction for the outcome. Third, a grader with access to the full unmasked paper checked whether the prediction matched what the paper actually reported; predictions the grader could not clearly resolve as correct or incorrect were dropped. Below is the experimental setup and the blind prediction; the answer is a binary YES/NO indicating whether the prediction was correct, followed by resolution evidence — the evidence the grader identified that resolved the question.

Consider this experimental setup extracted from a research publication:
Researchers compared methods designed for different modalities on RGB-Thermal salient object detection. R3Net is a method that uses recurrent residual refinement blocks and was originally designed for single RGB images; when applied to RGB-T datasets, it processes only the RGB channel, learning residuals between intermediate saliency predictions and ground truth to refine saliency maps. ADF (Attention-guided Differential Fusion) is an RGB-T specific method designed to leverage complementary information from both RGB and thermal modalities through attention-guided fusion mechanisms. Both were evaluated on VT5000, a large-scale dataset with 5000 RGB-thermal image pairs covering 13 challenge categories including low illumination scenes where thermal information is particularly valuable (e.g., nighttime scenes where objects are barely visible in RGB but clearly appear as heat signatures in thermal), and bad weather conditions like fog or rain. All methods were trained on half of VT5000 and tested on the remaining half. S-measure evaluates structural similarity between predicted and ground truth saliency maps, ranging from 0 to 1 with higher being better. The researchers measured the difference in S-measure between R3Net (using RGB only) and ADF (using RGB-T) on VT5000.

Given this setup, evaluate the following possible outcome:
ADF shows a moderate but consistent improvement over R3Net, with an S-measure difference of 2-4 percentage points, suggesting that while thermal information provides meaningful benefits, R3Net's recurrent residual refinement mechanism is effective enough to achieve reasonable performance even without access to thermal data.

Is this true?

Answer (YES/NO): NO